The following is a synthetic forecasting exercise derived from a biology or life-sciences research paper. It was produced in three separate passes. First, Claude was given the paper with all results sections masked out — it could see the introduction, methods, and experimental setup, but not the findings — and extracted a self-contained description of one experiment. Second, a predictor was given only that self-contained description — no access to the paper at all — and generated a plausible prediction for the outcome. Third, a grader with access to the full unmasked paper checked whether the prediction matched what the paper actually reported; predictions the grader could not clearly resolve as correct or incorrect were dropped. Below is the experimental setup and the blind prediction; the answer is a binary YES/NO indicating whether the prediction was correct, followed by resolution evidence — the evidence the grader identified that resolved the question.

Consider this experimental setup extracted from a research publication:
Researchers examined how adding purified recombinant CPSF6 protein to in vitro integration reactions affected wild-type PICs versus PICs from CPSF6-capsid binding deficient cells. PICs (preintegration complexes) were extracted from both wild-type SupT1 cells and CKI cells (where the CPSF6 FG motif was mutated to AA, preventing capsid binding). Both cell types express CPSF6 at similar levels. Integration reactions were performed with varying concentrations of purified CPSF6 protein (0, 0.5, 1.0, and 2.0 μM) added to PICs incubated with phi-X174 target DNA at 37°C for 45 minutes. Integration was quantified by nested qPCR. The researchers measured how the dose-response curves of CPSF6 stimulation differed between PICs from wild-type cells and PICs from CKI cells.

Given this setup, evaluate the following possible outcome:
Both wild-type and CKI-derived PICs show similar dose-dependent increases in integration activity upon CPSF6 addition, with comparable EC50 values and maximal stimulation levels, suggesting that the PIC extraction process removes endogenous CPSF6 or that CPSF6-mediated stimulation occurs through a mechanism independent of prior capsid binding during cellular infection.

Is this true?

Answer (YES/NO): NO